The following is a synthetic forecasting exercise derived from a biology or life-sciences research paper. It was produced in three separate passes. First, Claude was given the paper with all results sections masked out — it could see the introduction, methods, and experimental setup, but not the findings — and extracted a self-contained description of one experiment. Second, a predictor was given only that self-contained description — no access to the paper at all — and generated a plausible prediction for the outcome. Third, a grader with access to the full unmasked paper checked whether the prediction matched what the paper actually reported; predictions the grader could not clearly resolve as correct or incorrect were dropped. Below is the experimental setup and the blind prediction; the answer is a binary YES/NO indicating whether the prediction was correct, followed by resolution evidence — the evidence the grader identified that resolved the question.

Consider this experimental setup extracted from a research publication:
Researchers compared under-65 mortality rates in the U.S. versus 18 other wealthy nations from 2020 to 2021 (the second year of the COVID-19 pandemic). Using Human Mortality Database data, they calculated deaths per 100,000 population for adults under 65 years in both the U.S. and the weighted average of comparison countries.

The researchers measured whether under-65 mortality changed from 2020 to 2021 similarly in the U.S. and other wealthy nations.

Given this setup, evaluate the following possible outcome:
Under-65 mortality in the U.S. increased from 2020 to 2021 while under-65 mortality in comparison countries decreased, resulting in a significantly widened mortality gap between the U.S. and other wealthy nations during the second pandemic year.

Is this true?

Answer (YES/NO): NO